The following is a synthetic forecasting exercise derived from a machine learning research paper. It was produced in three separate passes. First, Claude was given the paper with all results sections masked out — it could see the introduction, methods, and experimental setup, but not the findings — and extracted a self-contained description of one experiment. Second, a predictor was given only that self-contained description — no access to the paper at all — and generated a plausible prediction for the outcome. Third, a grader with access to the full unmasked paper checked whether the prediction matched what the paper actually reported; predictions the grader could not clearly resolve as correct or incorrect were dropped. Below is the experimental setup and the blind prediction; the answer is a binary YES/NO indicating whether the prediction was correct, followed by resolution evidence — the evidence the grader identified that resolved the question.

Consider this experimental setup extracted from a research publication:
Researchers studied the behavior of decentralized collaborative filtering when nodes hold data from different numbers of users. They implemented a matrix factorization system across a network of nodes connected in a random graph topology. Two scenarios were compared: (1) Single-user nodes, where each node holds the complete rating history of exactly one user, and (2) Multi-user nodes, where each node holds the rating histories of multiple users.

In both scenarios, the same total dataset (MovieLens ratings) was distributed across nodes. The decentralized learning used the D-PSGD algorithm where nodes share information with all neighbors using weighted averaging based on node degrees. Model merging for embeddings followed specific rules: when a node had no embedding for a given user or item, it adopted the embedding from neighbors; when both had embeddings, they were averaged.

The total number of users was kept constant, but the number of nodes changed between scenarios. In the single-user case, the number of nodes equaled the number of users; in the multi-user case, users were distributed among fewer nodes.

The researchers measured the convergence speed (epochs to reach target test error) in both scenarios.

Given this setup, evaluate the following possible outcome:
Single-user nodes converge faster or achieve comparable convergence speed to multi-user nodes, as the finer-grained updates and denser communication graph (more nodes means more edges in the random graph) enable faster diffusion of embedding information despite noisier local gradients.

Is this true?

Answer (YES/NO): NO